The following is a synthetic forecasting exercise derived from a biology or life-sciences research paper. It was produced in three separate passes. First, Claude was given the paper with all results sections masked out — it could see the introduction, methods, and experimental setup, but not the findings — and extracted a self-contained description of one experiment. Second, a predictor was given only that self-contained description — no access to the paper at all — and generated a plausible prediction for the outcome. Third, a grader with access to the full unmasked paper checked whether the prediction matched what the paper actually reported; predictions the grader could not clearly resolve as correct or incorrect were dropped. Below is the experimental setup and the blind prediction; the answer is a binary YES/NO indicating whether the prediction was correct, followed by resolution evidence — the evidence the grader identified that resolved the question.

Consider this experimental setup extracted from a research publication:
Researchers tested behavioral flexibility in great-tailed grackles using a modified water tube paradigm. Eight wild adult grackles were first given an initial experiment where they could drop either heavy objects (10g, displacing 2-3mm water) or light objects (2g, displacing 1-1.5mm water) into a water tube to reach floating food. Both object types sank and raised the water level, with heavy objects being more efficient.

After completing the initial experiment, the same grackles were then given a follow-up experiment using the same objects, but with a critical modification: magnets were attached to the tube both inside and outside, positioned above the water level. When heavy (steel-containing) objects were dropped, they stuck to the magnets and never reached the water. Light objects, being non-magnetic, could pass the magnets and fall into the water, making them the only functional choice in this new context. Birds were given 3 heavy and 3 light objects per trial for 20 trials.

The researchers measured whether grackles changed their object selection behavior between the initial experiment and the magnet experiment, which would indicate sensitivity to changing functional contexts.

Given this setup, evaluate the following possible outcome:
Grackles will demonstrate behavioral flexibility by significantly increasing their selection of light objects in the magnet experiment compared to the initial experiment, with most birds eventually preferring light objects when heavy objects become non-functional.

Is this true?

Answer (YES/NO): NO